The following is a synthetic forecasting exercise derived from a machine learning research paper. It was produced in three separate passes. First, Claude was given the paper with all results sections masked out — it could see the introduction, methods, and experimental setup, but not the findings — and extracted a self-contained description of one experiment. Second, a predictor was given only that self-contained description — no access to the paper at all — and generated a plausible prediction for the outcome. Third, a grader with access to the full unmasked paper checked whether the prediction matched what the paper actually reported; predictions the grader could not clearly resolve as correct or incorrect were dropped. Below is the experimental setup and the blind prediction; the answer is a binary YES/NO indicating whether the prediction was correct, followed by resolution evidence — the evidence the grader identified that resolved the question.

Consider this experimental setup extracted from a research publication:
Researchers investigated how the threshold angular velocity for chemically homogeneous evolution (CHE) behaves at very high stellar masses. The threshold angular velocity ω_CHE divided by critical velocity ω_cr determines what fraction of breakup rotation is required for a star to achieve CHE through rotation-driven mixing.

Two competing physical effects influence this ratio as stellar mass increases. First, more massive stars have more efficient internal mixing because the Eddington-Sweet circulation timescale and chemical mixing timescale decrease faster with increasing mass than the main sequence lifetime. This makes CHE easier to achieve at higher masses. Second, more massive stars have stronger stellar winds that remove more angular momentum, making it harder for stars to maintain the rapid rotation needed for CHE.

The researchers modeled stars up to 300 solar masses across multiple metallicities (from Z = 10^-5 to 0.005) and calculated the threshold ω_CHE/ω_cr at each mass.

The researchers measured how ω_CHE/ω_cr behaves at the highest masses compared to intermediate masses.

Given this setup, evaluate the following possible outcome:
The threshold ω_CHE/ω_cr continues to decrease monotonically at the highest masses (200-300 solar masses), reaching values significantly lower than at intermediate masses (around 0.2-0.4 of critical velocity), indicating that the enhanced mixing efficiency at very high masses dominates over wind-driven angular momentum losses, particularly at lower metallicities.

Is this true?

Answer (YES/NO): NO